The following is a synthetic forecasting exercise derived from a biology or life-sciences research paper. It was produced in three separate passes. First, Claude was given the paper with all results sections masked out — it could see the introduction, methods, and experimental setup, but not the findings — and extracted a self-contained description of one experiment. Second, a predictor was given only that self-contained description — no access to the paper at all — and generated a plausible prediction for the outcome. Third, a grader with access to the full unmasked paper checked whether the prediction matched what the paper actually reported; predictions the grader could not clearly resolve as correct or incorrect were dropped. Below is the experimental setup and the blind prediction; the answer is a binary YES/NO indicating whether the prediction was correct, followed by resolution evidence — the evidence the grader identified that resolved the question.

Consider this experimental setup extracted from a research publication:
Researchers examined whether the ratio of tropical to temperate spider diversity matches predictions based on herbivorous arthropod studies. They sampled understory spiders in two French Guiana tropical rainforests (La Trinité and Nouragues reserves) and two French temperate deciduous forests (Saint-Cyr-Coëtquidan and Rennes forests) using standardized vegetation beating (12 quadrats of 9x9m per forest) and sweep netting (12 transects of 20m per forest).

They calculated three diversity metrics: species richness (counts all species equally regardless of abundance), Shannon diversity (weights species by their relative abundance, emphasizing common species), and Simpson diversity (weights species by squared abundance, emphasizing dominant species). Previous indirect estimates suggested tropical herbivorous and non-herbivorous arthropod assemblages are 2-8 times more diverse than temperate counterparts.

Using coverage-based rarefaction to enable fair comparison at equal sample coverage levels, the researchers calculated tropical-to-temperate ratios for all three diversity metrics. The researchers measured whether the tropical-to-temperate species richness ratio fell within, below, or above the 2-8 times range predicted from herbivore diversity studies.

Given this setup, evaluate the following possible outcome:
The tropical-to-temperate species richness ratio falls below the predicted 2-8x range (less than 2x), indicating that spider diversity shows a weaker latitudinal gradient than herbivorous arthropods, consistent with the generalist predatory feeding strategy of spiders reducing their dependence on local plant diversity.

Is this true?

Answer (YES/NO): NO